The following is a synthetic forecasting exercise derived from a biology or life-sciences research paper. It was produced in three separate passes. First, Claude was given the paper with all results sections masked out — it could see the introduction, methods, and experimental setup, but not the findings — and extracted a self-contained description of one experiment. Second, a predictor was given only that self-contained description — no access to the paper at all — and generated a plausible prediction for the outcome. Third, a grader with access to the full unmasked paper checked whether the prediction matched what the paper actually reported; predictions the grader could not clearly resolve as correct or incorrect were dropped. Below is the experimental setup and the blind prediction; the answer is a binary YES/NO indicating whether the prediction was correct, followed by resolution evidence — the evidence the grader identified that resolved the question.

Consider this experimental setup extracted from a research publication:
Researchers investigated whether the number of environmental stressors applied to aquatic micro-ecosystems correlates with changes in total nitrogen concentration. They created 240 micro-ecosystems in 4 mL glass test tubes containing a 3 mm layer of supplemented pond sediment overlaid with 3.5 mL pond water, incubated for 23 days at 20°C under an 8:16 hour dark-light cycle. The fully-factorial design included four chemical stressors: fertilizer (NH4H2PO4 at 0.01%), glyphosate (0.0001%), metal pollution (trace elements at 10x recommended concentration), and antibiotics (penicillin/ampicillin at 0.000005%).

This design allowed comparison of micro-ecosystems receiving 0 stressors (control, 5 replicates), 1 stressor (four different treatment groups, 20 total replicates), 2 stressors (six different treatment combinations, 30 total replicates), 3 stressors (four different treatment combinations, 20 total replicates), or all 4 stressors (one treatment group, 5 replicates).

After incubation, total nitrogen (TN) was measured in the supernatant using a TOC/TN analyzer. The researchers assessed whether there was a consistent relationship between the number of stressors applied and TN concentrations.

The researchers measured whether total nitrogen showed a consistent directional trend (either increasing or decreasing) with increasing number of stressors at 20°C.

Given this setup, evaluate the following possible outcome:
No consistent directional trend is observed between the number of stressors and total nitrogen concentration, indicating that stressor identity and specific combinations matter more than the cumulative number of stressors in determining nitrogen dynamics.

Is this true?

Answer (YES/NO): NO